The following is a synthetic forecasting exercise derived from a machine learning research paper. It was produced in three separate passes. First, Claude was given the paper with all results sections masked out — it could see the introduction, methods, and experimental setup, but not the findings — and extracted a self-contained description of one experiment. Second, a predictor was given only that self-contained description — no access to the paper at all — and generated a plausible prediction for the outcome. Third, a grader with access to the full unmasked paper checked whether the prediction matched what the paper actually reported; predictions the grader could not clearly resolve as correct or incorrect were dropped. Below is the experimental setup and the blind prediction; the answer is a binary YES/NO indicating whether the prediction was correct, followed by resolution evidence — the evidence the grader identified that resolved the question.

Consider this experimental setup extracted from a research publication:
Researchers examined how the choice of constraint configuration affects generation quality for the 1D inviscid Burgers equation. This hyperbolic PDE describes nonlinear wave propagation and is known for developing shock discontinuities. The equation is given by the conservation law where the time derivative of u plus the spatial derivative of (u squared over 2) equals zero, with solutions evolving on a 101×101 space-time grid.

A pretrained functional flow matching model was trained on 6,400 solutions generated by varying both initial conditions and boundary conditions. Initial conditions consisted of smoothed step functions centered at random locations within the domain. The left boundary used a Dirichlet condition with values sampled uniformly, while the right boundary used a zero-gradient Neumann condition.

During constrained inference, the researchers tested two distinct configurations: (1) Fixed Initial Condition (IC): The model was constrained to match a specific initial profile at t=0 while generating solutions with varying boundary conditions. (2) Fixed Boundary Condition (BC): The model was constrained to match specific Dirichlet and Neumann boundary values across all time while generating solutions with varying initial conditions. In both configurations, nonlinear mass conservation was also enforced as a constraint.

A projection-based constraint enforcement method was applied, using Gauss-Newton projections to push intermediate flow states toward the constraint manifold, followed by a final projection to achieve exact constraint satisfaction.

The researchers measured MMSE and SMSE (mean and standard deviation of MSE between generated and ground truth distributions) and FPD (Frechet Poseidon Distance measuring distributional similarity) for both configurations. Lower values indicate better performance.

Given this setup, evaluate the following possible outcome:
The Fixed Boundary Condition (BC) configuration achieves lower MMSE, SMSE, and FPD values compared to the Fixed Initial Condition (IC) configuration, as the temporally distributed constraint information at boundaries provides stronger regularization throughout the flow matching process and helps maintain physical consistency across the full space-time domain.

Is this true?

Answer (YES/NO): NO